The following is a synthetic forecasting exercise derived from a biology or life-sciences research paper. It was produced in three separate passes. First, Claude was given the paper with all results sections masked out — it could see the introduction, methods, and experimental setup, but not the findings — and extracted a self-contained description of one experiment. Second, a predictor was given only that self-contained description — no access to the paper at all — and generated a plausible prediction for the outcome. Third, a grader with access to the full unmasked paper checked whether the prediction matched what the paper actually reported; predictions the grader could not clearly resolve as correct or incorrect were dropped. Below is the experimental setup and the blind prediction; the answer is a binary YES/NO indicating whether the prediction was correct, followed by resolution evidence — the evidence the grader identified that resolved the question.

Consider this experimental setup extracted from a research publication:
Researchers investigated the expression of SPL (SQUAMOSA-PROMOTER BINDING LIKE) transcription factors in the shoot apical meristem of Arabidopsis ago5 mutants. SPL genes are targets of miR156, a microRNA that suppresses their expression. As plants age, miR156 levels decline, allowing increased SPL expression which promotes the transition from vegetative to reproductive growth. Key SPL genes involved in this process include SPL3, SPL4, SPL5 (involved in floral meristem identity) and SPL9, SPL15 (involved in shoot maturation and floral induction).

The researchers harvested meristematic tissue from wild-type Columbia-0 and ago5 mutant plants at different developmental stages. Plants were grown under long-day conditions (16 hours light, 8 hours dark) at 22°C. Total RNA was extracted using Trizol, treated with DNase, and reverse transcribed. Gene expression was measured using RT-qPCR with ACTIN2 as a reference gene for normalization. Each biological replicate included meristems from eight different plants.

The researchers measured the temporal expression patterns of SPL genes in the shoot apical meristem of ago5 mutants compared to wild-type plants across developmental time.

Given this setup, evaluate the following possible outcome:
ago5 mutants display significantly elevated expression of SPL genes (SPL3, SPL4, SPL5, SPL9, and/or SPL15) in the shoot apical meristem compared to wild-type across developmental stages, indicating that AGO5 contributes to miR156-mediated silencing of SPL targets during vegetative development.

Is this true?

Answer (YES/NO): NO